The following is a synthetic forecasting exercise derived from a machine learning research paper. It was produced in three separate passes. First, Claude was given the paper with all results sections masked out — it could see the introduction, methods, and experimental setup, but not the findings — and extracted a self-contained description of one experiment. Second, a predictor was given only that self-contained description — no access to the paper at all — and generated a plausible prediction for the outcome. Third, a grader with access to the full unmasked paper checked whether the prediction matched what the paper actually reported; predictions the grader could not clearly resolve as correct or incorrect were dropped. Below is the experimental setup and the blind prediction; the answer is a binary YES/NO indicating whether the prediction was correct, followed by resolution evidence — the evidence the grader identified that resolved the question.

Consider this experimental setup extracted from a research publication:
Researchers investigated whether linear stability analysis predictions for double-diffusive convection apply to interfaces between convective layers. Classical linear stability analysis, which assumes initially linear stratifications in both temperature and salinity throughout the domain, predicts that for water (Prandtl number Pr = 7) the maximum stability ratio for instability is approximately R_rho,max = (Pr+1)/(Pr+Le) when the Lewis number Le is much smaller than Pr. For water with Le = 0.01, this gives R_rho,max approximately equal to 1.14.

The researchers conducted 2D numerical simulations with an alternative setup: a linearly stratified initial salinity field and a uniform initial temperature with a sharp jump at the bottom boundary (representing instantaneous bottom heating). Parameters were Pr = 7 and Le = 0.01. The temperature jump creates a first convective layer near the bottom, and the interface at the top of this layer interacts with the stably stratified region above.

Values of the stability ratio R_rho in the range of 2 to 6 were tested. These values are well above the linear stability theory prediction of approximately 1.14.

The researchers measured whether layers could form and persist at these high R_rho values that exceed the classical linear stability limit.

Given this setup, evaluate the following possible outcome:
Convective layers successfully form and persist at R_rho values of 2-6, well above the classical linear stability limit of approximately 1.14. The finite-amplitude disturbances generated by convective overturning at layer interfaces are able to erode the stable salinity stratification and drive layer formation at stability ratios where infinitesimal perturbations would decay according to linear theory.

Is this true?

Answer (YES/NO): YES